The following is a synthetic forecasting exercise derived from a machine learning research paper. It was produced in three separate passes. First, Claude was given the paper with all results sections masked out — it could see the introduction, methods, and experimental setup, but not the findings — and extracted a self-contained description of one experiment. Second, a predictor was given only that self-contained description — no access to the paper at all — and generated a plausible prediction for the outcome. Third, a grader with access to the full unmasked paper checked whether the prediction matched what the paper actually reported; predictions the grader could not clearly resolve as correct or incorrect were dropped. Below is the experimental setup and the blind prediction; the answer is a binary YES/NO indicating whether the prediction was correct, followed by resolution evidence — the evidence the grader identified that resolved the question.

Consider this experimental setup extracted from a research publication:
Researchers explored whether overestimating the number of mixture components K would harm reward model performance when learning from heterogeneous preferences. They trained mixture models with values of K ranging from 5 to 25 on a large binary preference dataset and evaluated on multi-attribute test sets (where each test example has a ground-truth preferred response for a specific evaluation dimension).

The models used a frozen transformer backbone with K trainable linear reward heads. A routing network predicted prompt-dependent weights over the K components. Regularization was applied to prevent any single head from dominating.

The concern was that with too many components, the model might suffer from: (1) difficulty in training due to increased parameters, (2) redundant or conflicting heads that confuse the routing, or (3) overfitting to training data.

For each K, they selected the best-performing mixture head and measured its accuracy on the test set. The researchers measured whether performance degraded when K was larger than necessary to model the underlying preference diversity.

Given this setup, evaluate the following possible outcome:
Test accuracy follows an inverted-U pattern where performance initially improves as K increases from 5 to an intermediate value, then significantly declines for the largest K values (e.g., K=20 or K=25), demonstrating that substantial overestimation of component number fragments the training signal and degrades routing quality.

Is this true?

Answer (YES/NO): NO